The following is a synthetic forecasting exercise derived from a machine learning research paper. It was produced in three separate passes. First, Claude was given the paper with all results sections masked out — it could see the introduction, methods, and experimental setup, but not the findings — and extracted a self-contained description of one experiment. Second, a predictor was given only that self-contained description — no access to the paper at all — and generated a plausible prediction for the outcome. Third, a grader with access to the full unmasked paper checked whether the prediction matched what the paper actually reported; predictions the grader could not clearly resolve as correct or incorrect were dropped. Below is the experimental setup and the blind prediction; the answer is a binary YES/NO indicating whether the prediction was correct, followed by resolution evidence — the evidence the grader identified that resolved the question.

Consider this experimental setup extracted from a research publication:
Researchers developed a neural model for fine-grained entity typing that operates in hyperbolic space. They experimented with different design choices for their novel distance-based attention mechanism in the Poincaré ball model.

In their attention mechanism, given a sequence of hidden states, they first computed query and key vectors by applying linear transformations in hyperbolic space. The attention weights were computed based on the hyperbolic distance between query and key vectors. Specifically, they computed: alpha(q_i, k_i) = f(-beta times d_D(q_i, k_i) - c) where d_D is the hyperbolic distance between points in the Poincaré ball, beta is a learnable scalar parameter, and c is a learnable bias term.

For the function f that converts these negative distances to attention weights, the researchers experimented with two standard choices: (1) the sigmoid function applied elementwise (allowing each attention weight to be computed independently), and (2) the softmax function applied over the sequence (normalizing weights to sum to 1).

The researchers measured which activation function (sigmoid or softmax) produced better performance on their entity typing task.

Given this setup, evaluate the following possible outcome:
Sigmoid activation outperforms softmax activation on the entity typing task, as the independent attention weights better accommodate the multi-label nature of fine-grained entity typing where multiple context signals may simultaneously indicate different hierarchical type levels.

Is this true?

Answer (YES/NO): NO